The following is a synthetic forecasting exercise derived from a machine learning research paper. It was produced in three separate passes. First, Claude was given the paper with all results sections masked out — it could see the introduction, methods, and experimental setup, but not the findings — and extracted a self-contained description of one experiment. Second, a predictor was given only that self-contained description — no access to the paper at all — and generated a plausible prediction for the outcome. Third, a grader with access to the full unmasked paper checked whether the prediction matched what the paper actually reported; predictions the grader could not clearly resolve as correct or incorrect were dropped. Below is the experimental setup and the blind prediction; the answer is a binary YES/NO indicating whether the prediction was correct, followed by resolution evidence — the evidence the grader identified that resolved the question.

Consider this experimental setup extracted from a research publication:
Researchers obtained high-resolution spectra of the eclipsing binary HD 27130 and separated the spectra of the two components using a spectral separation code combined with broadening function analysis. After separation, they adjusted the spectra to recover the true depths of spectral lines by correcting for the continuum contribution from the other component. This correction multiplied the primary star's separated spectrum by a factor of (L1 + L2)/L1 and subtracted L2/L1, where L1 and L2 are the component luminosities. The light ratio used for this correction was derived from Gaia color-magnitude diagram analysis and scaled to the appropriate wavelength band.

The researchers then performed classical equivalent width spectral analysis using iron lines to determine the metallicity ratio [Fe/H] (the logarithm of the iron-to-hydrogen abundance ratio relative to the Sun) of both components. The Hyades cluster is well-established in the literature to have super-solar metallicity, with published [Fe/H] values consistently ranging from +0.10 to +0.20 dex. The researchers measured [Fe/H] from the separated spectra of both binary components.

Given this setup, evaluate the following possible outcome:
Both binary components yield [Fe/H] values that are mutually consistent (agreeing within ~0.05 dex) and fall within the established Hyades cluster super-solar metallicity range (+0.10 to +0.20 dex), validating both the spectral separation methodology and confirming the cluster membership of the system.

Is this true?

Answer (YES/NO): NO